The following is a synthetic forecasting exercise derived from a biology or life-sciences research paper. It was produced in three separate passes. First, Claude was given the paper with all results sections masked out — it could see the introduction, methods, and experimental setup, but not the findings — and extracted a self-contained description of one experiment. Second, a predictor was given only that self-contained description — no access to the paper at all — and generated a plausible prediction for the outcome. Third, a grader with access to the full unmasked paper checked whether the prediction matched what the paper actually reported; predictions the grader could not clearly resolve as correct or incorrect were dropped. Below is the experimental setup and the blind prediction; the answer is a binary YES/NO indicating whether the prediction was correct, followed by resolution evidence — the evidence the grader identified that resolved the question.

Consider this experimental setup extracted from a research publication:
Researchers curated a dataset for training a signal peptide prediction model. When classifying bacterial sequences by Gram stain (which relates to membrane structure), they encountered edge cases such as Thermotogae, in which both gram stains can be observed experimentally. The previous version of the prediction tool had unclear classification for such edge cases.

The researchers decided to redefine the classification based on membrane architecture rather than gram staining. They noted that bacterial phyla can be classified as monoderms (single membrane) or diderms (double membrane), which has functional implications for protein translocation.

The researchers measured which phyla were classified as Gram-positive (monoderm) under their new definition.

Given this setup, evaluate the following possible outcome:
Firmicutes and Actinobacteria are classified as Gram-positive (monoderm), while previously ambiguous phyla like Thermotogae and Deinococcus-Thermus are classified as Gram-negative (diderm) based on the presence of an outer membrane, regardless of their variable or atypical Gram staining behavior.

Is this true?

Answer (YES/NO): NO